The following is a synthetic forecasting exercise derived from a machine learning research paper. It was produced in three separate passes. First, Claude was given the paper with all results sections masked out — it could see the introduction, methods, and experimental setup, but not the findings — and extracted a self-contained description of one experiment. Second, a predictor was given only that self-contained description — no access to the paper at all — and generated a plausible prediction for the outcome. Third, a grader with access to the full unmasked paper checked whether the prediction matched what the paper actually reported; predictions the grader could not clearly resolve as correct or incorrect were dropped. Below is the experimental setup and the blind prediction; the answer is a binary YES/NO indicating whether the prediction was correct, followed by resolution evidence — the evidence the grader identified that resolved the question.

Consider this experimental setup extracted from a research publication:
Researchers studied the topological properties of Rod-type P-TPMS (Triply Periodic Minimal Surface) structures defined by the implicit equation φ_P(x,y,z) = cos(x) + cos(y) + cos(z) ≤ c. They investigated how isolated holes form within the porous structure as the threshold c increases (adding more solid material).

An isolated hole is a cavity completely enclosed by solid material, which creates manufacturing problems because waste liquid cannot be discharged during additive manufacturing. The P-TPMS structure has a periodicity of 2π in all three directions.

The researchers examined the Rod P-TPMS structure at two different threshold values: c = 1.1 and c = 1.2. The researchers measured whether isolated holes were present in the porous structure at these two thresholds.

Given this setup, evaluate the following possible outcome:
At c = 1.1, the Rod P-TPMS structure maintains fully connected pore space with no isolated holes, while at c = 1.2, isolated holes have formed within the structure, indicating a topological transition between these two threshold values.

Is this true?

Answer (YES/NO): YES